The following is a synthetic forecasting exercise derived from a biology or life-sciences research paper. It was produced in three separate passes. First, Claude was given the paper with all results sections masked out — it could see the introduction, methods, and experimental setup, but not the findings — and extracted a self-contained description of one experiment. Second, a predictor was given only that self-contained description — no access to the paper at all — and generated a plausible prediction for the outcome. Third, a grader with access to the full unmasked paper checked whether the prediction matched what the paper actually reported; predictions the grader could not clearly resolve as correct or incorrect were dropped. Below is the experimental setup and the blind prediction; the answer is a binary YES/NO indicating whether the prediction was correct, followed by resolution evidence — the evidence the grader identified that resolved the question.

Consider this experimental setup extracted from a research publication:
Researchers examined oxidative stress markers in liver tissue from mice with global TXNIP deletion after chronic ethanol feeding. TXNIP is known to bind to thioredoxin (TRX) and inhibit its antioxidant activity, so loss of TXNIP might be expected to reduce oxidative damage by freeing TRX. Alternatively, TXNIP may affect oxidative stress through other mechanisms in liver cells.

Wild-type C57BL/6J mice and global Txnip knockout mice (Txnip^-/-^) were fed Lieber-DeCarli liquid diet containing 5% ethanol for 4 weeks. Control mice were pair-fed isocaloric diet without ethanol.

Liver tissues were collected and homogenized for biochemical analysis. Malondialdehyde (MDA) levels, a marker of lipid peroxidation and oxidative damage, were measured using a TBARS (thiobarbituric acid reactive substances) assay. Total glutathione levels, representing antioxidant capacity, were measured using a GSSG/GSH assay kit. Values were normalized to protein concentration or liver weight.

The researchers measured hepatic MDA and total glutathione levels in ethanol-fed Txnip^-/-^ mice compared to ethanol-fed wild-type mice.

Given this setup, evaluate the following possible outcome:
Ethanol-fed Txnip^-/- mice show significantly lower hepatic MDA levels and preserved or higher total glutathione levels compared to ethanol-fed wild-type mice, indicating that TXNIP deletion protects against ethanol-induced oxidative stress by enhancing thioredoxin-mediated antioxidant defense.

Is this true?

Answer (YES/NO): NO